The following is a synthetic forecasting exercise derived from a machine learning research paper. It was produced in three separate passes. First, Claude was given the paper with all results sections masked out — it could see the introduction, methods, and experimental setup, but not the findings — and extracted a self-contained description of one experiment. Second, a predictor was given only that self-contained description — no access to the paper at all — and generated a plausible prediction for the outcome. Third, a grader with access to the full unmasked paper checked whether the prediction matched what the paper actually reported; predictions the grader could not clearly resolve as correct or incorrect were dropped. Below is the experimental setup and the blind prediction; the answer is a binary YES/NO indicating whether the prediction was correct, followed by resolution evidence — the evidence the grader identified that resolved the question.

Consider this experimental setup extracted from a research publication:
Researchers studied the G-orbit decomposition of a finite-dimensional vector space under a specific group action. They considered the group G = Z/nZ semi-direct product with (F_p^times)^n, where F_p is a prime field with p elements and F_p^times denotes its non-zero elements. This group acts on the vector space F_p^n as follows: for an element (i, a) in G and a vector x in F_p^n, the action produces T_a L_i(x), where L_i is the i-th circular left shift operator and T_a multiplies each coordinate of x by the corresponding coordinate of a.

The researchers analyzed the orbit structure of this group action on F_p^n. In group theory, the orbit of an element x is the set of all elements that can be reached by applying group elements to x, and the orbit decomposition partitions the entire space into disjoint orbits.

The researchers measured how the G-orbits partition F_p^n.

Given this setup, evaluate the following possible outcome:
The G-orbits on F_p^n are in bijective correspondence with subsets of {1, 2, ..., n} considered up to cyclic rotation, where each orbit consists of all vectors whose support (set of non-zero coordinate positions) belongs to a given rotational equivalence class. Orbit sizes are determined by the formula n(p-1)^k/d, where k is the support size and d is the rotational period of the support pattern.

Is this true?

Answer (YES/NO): NO